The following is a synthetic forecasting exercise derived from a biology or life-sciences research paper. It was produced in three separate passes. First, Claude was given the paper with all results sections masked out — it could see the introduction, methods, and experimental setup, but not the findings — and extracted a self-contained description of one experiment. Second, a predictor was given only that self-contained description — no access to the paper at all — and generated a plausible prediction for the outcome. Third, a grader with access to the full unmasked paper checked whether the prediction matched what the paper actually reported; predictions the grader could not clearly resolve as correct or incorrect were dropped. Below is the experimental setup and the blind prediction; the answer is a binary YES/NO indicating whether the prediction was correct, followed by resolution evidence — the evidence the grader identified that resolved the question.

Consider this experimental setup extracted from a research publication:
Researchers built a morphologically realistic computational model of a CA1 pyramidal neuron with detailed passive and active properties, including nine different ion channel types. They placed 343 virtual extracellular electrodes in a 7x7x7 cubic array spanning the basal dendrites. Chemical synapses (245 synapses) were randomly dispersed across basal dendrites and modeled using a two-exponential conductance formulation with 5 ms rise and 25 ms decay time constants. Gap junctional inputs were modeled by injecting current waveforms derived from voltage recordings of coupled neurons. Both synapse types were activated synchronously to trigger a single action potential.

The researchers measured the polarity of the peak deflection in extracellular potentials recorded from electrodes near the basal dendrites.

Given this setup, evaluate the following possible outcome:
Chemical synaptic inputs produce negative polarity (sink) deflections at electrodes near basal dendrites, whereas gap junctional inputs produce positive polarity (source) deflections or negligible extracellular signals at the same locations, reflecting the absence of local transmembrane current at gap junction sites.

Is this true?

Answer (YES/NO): YES